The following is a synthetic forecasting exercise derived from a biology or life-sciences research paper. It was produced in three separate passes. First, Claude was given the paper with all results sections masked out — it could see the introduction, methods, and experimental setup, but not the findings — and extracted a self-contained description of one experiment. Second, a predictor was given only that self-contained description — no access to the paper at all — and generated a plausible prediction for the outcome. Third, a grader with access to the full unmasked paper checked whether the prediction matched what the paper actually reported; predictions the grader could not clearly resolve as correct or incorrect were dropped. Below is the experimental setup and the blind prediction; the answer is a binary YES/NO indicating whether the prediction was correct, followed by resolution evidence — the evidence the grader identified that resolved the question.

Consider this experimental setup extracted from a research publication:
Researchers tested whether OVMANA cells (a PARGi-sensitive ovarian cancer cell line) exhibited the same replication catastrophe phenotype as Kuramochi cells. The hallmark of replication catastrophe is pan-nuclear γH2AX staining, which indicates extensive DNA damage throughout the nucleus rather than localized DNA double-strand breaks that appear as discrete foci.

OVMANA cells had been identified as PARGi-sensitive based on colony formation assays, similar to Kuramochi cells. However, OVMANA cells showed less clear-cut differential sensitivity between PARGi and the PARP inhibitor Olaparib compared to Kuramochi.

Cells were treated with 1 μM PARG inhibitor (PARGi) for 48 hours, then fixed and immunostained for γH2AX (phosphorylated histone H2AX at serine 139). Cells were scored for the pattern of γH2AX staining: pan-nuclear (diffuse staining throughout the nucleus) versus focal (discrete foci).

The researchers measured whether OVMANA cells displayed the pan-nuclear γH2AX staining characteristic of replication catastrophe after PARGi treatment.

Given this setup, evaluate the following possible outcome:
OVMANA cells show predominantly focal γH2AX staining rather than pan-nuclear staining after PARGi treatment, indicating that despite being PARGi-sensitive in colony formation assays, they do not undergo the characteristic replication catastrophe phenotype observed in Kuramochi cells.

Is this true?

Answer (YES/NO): NO